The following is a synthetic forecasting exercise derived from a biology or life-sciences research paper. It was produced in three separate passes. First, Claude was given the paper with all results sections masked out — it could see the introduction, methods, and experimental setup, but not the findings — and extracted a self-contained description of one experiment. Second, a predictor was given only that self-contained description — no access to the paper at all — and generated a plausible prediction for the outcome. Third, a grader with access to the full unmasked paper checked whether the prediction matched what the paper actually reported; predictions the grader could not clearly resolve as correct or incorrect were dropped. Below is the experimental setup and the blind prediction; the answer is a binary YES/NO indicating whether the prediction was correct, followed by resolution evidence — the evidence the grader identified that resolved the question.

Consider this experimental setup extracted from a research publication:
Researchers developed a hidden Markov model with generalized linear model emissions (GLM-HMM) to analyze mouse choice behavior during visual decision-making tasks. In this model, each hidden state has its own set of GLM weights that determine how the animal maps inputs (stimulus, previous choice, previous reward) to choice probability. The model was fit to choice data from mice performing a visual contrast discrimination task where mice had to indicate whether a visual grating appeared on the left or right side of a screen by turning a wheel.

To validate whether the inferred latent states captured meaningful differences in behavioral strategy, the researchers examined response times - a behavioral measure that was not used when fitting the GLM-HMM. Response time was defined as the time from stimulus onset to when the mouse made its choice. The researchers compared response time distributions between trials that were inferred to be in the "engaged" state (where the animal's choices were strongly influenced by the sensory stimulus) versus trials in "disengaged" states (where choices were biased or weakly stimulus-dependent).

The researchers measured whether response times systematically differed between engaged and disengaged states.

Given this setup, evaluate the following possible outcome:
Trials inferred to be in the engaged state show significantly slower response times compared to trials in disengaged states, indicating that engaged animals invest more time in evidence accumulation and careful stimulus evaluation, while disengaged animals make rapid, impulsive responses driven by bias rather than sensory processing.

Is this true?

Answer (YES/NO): NO